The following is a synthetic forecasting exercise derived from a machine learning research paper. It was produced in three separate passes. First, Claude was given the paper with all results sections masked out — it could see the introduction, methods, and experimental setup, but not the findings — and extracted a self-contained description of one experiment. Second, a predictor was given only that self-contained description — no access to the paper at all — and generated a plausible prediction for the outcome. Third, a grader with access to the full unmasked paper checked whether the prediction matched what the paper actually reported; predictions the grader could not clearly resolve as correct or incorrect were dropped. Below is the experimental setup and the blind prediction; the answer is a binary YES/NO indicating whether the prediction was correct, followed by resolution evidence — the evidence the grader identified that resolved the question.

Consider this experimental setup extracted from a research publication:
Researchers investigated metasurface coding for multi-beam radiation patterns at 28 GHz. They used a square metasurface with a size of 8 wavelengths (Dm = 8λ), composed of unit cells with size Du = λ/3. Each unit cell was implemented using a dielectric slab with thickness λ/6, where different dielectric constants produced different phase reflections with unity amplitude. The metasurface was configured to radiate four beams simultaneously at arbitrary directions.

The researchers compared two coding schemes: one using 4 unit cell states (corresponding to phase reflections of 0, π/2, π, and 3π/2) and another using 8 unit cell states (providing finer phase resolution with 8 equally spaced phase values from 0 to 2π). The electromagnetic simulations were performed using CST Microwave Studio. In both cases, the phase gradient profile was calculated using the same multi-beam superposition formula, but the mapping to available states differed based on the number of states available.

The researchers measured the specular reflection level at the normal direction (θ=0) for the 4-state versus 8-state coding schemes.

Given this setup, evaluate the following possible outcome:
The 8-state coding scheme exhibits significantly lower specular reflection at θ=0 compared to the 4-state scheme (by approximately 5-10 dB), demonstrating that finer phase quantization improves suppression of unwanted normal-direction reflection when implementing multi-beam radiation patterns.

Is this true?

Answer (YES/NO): YES